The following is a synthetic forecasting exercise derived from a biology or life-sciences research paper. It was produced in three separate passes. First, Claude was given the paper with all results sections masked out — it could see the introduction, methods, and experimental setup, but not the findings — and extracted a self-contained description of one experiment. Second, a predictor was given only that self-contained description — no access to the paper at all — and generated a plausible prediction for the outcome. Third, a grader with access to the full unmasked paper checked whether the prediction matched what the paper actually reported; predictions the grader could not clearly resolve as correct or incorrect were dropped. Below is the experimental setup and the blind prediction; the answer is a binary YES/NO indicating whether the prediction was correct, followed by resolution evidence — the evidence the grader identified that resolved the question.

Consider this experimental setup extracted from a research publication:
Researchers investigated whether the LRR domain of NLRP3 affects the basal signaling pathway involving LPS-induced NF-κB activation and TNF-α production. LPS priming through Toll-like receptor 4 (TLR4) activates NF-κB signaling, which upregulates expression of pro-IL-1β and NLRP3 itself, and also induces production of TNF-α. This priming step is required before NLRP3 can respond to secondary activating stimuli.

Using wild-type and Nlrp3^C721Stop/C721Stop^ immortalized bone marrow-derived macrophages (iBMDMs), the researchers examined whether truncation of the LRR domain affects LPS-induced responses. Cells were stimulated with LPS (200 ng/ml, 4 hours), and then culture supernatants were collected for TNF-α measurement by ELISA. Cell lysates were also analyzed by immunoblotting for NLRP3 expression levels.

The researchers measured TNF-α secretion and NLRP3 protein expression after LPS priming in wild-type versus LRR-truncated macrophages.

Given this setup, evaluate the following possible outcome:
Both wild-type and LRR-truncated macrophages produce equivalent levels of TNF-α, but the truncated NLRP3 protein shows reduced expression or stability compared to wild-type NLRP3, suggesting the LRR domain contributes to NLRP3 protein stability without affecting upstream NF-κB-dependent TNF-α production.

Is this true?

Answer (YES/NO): YES